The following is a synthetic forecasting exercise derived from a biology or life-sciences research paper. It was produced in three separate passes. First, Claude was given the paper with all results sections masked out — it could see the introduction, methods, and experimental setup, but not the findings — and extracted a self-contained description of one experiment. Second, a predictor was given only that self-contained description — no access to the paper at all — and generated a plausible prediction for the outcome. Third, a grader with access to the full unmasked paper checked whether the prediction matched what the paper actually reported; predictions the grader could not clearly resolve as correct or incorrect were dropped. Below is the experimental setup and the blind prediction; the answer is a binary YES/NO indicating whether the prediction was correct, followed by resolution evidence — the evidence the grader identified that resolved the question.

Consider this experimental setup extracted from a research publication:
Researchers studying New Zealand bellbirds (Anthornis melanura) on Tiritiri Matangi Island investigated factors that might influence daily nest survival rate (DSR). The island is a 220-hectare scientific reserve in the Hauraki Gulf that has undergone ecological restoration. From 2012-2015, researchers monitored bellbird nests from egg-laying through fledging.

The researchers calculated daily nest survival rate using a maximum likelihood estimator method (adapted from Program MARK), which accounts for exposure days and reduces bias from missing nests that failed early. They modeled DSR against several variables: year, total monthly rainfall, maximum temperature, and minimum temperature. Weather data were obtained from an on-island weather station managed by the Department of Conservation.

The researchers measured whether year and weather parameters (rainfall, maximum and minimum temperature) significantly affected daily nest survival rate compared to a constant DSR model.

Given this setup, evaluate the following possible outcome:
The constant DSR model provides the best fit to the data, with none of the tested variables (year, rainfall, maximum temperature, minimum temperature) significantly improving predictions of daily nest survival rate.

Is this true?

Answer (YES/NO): YES